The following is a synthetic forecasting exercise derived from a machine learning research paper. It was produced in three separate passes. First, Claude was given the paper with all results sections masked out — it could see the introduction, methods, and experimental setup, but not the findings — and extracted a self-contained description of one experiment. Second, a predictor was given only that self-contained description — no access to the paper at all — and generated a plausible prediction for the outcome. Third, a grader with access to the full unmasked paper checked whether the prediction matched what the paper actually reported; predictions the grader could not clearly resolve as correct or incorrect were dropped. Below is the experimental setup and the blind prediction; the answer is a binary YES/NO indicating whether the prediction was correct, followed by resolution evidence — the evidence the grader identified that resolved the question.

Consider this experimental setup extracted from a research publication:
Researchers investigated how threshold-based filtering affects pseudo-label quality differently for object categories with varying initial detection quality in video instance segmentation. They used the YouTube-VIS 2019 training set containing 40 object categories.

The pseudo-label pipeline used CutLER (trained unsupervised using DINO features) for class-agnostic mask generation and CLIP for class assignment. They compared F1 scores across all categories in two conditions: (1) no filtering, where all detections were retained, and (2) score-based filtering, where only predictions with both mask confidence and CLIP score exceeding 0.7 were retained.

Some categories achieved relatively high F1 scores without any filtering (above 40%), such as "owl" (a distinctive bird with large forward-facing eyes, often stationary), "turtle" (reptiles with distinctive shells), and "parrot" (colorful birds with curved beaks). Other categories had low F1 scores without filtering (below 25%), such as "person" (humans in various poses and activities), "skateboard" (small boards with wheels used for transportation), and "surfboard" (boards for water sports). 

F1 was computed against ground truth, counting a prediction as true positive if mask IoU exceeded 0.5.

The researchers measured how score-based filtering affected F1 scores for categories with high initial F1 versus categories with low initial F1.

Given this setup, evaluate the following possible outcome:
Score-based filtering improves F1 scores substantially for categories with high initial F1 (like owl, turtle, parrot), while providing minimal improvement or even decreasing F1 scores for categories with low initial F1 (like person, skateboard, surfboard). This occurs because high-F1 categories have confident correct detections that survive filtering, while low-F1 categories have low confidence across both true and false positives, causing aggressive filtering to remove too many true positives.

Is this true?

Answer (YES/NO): YES